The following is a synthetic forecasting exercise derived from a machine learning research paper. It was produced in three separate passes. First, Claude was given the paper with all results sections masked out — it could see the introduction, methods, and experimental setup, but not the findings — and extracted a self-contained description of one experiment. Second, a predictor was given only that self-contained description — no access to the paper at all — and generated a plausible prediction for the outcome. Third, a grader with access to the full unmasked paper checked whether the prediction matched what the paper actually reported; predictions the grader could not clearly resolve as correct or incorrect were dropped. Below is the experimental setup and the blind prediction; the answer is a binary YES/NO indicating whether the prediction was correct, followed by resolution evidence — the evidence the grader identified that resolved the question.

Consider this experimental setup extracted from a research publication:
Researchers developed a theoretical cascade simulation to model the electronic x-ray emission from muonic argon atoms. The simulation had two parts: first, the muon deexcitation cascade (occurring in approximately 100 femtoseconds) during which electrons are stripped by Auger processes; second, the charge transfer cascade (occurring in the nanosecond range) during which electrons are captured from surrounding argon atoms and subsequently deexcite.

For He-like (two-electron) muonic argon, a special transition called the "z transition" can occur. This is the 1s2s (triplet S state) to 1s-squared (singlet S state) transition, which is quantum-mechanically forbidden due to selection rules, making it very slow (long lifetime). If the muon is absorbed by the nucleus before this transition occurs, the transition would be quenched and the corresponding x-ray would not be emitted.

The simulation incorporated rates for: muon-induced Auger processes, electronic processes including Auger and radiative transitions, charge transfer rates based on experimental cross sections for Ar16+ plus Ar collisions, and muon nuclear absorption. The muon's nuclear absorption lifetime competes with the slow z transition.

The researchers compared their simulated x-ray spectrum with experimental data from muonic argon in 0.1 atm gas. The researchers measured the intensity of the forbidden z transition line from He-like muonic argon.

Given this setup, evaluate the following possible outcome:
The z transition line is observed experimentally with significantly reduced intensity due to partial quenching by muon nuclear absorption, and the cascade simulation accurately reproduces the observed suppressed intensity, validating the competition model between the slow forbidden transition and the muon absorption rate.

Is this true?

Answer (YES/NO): NO